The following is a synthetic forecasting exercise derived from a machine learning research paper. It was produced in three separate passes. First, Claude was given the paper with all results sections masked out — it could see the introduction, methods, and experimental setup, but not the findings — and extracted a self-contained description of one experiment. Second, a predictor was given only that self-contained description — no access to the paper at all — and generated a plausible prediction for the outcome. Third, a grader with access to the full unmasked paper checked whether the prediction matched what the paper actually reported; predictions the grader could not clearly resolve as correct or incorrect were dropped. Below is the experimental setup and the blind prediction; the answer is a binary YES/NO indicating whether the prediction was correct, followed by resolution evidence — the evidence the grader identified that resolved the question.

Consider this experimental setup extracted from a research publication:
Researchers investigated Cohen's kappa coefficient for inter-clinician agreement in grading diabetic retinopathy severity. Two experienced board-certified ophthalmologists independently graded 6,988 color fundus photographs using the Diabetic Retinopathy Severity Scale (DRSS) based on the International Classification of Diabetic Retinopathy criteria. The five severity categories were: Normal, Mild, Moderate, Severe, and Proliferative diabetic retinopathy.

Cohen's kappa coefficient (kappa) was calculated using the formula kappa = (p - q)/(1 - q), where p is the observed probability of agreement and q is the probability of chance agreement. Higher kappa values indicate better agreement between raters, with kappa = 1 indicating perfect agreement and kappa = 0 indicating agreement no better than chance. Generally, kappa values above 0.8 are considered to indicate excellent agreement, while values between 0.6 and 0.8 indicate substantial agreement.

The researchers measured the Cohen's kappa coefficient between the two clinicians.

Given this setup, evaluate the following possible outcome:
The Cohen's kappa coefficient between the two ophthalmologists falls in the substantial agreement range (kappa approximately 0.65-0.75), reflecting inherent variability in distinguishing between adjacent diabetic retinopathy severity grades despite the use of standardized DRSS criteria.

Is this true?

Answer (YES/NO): NO